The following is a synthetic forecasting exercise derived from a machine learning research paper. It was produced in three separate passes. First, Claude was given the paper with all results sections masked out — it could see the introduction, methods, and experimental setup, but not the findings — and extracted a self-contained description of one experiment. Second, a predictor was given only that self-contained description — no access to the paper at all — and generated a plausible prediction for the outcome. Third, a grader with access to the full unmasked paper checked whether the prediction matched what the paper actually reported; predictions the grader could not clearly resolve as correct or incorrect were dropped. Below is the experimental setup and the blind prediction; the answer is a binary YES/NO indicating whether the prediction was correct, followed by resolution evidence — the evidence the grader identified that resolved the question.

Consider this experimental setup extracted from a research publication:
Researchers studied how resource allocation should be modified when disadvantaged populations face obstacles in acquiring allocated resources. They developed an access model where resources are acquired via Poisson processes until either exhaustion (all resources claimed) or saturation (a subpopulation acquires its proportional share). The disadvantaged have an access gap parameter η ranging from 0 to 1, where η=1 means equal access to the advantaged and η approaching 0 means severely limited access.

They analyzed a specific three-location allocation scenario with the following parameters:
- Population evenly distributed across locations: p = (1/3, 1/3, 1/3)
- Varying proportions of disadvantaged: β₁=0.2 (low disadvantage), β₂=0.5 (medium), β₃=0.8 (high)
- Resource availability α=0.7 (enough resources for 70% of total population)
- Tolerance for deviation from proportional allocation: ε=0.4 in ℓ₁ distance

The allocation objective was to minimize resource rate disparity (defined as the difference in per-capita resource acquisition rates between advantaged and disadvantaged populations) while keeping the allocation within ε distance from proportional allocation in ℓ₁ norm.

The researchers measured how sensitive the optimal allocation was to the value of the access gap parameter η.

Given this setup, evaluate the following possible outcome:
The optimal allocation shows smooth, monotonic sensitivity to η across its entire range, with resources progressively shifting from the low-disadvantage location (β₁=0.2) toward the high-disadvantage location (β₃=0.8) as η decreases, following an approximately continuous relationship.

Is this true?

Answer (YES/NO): NO